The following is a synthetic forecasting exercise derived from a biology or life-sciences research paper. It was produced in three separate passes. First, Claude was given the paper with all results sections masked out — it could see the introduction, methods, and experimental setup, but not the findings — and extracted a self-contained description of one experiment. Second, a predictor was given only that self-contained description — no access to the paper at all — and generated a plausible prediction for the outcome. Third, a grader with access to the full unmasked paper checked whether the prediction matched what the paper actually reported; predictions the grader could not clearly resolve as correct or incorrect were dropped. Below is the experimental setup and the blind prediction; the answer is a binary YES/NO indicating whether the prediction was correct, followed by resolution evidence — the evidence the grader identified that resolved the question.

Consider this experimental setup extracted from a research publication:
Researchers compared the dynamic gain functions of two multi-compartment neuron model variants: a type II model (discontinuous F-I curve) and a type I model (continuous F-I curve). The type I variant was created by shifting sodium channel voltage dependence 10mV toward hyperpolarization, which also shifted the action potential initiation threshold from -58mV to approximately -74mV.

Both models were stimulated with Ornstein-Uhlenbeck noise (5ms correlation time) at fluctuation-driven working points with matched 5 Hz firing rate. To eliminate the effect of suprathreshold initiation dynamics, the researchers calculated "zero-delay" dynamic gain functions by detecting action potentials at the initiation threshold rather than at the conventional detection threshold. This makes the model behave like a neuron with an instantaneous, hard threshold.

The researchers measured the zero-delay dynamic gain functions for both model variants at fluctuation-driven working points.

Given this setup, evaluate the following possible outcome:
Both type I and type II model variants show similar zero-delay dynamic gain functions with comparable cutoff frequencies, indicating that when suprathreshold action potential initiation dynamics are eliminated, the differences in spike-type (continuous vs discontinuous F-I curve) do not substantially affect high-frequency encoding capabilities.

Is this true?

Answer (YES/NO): NO